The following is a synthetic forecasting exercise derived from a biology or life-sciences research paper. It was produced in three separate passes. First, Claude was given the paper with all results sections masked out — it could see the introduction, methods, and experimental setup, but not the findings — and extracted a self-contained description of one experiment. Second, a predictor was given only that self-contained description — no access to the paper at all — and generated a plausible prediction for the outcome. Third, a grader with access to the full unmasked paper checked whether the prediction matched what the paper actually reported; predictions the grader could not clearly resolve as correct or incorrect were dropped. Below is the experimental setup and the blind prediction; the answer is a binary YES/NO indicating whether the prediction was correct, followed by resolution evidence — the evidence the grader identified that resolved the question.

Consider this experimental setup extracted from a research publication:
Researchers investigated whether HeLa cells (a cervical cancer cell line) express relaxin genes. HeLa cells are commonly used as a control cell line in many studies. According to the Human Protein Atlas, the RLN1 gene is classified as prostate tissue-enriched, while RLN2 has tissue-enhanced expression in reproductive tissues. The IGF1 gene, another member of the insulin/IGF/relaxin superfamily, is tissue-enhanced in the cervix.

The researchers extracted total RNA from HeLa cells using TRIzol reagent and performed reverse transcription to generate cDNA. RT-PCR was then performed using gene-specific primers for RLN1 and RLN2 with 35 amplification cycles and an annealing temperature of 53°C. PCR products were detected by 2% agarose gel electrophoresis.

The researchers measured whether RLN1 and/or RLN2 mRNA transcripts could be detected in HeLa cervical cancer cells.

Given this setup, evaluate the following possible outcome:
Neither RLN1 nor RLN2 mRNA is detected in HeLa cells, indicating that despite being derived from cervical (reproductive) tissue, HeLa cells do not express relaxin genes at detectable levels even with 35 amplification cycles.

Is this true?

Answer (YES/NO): YES